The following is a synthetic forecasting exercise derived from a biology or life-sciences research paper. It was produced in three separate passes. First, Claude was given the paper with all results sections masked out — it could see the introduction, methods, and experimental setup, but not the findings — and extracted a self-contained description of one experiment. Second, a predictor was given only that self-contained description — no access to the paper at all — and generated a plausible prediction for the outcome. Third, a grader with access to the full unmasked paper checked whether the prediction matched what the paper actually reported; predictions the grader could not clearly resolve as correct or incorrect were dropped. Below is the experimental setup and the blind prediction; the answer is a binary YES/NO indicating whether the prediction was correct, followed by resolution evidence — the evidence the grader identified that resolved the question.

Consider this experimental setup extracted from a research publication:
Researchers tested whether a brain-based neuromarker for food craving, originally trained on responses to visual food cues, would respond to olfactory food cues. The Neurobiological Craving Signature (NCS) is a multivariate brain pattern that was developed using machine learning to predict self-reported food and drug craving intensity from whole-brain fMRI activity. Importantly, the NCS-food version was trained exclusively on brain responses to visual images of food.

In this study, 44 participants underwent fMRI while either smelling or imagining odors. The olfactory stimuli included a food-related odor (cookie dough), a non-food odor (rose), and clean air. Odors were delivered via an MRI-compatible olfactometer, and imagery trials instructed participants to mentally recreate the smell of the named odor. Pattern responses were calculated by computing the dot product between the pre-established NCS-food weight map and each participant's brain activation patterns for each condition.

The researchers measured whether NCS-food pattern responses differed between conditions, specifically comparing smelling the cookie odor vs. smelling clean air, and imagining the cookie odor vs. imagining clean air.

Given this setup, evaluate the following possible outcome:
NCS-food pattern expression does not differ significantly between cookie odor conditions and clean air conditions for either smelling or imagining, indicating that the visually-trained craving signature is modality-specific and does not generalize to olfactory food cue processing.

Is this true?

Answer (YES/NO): NO